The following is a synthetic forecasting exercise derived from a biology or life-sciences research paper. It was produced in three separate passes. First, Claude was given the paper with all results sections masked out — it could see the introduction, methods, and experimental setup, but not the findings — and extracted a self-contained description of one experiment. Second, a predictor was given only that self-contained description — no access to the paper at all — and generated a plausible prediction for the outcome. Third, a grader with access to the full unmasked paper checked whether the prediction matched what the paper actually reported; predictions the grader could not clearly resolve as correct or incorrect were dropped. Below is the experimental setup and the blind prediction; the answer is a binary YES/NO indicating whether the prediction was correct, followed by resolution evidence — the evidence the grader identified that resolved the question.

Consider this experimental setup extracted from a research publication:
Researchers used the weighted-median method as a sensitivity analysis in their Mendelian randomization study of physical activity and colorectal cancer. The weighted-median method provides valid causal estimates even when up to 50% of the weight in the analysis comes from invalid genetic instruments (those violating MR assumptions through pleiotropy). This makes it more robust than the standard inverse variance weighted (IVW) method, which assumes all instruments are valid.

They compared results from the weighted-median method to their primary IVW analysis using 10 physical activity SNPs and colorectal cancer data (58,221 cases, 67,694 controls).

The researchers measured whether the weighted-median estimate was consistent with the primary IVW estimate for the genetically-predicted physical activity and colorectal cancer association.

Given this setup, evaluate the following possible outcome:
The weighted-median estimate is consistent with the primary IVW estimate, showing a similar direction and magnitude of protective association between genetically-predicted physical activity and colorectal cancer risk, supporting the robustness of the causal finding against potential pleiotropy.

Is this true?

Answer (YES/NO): YES